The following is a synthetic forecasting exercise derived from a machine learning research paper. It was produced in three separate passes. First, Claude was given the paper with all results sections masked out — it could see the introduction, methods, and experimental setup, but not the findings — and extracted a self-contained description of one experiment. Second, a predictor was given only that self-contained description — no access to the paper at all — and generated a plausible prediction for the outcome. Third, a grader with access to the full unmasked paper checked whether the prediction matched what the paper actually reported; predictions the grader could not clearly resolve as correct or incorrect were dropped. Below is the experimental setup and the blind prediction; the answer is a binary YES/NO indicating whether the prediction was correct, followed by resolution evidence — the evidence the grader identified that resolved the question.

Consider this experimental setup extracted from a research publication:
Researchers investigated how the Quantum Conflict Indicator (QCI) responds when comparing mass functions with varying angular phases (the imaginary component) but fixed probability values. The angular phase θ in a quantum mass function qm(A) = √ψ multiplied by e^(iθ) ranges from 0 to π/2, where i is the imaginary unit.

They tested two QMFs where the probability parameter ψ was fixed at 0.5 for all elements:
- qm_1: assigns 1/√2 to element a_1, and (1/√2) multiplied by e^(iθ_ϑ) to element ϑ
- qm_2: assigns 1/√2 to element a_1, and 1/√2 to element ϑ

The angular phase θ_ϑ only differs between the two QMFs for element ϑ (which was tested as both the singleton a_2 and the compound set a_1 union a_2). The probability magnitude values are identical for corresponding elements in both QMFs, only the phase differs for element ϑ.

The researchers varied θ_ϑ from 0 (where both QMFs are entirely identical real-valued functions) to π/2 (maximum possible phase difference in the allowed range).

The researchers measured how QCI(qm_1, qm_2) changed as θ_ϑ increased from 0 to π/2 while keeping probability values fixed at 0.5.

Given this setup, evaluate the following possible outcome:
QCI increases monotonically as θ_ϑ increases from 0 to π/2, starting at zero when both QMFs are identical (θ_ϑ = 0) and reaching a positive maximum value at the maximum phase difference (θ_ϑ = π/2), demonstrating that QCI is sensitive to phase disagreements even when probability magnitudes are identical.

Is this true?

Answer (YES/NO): YES